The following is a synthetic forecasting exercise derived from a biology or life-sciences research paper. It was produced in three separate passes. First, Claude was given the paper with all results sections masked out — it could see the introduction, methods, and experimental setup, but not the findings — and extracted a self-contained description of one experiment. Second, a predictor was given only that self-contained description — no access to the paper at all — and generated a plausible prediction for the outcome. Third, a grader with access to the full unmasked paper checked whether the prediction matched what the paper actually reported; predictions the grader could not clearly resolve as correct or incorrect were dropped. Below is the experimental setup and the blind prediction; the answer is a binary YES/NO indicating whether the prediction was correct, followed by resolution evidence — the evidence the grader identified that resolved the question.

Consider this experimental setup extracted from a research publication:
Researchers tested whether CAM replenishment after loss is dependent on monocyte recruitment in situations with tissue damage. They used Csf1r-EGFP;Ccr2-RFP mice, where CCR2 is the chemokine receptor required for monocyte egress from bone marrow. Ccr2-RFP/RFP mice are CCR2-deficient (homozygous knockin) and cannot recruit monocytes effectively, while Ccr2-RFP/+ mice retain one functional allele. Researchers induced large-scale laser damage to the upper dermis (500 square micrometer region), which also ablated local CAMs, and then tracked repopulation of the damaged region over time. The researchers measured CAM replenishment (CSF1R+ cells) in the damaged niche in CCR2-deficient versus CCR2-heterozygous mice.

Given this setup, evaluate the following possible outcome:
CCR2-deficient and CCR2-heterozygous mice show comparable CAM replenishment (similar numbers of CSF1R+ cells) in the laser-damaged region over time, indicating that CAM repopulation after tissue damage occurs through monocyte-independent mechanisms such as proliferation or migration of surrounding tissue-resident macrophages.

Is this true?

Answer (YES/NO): NO